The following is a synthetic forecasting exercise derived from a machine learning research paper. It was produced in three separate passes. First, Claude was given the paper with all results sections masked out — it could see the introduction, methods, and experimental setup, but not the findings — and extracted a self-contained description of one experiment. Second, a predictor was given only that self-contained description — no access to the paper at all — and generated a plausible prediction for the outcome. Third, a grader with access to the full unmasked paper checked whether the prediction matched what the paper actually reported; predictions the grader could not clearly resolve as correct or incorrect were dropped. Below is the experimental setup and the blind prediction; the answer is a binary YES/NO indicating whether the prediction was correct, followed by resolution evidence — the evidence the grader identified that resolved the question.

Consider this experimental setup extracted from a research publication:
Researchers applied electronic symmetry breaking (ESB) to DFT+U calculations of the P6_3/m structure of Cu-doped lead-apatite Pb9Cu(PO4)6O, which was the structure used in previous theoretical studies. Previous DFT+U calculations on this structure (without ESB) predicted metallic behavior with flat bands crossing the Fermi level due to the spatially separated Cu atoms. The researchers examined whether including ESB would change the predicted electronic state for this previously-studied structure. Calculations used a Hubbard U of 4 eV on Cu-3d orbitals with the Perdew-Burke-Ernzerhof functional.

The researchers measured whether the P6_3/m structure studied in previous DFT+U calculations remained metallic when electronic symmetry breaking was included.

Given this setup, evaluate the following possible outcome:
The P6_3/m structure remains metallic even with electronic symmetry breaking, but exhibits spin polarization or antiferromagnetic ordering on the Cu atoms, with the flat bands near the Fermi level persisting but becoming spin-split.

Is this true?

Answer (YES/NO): NO